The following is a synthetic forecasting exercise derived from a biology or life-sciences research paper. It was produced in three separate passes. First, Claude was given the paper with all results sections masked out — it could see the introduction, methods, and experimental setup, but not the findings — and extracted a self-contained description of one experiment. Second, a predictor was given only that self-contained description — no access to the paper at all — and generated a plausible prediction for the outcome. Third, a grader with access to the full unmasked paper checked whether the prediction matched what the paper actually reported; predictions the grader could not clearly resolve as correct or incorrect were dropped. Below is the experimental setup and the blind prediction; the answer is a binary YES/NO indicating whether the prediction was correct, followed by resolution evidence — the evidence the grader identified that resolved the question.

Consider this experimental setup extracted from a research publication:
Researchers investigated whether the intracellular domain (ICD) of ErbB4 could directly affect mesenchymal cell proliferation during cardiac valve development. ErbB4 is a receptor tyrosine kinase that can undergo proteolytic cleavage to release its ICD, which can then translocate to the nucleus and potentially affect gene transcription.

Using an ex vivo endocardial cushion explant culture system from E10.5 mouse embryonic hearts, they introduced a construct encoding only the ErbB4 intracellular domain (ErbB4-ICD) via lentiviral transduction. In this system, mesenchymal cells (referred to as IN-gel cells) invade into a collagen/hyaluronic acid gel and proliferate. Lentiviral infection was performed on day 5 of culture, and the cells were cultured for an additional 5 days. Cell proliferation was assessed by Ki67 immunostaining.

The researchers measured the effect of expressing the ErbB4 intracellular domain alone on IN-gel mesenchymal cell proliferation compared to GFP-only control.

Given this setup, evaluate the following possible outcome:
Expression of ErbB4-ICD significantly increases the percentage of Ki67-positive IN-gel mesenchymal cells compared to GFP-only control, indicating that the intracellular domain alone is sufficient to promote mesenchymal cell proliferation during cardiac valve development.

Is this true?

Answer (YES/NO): NO